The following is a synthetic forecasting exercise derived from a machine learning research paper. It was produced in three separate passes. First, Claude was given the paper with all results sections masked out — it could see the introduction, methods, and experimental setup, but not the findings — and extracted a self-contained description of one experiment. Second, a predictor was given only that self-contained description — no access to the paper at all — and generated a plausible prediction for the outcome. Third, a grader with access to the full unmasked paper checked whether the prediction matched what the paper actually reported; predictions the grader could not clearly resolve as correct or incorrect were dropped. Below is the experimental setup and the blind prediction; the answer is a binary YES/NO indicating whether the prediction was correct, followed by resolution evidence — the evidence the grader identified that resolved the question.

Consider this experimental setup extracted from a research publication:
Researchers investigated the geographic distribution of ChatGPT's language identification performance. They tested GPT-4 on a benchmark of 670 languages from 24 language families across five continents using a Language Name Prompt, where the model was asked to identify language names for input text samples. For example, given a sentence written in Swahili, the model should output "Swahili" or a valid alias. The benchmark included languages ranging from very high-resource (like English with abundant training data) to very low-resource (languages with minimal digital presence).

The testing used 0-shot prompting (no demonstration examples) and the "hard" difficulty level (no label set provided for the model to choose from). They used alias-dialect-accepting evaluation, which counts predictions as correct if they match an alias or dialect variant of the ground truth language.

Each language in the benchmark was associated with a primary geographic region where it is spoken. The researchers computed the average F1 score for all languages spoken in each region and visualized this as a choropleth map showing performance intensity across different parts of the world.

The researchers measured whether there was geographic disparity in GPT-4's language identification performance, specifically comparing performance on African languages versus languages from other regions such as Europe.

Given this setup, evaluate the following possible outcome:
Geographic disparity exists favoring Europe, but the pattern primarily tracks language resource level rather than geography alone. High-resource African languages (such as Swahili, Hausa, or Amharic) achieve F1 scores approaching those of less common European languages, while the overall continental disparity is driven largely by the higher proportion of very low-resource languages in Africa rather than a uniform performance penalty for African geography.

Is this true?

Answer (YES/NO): NO